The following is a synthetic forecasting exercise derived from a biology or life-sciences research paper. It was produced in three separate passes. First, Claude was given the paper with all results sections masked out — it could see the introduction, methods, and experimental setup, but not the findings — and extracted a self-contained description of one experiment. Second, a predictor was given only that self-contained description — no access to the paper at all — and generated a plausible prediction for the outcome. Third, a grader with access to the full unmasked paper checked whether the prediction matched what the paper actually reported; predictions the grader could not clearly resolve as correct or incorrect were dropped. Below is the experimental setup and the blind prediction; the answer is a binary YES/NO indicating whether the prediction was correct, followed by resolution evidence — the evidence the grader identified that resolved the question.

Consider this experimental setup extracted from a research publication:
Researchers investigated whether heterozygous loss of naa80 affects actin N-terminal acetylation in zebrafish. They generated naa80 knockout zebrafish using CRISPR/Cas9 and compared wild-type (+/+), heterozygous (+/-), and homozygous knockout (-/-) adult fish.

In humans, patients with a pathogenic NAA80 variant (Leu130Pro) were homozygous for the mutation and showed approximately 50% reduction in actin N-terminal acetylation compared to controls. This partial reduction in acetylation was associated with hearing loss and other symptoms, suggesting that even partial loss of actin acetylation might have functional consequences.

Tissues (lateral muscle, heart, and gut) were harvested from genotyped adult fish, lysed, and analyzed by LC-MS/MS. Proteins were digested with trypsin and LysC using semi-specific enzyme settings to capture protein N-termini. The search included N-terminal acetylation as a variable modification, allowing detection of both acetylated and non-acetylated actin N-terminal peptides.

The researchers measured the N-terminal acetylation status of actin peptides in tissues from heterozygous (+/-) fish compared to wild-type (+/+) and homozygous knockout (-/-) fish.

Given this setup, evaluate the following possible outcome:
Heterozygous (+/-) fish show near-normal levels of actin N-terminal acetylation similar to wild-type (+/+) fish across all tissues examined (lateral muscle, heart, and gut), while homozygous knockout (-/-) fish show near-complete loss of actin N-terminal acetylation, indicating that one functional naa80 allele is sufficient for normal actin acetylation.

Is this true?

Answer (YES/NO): YES